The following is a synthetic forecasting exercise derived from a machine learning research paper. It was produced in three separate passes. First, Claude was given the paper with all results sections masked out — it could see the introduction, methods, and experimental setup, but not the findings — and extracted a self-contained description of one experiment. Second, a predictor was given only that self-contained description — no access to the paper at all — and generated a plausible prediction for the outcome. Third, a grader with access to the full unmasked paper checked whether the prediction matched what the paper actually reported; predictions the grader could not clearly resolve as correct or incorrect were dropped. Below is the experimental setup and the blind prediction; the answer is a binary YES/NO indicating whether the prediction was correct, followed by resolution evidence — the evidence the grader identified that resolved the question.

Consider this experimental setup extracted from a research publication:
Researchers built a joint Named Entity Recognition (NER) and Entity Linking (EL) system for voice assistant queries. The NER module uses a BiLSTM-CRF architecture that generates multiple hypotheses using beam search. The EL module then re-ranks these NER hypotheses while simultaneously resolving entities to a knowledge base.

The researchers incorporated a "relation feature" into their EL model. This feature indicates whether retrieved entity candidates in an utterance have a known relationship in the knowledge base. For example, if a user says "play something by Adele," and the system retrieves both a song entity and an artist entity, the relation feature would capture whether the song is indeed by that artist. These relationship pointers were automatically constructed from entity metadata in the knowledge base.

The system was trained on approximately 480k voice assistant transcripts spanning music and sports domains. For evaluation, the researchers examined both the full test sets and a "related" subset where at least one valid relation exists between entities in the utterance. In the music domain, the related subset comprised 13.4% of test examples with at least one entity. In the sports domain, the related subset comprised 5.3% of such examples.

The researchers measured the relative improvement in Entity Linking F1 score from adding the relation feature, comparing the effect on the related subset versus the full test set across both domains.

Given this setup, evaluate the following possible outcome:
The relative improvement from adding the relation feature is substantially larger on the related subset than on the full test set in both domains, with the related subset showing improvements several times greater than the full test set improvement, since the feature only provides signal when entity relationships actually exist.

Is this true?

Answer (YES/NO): NO